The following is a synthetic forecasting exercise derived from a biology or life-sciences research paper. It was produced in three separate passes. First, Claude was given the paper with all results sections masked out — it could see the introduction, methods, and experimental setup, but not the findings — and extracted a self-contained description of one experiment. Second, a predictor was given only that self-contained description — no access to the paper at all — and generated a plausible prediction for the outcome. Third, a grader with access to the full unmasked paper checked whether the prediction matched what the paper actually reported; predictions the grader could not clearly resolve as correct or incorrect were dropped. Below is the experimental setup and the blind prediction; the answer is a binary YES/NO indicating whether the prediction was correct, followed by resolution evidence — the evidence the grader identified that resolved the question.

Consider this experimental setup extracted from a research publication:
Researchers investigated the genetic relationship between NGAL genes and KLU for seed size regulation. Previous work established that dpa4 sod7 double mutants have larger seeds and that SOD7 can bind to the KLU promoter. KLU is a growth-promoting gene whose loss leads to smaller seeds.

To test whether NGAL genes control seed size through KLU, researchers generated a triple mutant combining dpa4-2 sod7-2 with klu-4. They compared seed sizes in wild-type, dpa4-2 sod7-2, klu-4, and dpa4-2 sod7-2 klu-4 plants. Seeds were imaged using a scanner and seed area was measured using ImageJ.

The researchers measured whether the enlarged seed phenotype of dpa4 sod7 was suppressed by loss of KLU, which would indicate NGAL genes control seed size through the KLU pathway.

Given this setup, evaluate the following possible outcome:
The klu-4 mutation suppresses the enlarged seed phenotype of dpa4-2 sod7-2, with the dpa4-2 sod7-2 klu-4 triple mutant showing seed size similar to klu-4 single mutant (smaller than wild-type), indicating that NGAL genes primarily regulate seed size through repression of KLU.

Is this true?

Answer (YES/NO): YES